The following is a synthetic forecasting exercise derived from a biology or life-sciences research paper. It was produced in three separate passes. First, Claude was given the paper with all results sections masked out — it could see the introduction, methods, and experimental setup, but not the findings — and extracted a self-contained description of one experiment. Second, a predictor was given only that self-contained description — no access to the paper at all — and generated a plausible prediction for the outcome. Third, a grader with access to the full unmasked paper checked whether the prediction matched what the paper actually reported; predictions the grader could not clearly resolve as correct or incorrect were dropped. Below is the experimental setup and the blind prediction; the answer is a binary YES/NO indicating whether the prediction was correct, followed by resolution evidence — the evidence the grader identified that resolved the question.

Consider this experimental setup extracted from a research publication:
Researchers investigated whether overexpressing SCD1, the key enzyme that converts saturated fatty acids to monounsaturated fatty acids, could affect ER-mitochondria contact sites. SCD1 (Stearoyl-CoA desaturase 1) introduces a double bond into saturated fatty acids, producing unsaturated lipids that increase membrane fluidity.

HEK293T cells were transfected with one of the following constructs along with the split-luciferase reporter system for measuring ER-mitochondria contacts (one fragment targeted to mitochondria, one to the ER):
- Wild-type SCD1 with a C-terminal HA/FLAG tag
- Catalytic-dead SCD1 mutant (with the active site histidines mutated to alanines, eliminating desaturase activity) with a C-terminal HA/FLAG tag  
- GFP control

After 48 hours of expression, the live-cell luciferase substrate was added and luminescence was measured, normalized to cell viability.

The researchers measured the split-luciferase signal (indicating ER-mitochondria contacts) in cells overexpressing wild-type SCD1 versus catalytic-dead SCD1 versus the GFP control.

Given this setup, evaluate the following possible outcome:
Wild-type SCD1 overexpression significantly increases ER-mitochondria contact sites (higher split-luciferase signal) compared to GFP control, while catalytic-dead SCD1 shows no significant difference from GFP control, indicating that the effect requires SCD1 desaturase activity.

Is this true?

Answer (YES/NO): NO